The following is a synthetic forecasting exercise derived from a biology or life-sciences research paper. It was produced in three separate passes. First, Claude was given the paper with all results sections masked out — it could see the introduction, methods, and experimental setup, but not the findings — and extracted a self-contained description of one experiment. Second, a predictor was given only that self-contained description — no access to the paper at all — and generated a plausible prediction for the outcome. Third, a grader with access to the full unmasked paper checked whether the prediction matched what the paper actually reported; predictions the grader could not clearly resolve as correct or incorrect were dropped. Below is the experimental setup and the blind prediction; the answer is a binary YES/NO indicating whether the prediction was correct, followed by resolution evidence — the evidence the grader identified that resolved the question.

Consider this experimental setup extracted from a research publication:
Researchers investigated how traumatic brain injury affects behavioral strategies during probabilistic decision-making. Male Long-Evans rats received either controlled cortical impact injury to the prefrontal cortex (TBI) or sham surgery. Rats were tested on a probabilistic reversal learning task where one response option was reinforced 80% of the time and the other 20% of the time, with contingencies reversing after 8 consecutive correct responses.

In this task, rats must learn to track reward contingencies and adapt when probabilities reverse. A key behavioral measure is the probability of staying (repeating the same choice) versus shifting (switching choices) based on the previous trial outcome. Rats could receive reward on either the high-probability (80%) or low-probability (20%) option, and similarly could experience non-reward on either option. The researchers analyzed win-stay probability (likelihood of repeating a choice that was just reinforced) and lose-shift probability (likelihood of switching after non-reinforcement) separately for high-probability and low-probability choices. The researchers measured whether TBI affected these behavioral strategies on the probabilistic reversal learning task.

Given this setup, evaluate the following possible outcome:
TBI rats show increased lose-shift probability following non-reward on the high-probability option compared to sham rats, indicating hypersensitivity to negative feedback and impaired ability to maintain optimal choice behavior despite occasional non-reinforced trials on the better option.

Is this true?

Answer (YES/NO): NO